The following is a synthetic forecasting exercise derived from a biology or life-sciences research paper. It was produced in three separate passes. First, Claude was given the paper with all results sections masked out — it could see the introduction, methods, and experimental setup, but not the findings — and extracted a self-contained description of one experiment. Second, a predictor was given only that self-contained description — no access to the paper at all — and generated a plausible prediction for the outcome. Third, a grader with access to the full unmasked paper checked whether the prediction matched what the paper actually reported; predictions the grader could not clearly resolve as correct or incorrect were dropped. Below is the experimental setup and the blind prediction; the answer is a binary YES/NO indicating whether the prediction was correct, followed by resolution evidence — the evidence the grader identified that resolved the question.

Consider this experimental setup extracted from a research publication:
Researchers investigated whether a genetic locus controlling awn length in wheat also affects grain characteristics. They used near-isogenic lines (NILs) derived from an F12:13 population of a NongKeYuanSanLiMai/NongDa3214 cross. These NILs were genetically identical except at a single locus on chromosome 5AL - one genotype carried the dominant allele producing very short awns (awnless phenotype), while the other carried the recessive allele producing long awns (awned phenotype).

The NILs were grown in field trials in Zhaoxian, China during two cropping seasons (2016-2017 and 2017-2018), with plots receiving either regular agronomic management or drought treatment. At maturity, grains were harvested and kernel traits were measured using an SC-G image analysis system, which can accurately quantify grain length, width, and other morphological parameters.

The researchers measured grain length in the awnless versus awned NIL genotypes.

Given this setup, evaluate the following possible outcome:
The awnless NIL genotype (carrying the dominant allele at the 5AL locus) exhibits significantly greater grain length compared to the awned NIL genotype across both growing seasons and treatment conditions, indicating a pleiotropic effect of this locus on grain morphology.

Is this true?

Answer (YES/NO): NO